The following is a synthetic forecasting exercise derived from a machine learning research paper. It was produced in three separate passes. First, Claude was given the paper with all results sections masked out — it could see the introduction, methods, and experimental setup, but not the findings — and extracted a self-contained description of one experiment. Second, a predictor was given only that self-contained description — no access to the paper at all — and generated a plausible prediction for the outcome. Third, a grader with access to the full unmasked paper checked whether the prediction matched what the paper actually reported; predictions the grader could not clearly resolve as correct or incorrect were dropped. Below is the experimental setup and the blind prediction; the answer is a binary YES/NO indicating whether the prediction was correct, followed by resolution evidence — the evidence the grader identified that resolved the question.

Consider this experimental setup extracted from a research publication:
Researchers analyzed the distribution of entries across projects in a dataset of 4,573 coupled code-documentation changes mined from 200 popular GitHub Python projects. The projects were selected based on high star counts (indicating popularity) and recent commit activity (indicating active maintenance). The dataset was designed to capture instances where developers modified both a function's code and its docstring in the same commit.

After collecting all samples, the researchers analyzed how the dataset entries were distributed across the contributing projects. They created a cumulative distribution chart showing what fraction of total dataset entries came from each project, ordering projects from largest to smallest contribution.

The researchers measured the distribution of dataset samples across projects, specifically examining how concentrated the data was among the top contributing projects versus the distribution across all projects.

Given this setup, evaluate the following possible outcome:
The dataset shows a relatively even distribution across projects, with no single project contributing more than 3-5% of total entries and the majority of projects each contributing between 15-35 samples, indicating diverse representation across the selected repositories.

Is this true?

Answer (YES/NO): NO